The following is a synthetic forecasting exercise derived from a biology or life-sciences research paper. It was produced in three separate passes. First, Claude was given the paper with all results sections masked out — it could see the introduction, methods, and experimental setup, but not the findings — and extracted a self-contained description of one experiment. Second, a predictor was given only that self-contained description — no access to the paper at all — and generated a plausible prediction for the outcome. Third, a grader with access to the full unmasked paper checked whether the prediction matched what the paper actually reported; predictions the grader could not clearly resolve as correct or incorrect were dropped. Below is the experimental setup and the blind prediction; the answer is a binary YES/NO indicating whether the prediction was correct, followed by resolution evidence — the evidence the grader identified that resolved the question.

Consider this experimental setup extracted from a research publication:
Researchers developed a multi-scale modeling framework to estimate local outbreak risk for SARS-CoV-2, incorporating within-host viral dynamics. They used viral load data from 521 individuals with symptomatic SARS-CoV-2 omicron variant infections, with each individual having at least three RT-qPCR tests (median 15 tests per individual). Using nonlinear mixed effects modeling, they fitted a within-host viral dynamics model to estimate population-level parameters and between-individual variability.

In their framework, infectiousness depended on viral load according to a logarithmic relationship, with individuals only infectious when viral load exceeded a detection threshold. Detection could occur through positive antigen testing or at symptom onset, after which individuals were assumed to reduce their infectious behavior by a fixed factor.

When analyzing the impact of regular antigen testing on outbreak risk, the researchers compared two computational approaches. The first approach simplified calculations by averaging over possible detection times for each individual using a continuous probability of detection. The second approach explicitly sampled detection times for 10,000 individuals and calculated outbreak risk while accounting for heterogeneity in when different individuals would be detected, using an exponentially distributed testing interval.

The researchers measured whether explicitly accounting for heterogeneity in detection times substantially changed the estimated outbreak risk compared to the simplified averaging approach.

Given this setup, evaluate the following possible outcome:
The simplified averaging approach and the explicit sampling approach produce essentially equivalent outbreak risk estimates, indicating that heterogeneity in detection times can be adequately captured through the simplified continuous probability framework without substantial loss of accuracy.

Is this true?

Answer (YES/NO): YES